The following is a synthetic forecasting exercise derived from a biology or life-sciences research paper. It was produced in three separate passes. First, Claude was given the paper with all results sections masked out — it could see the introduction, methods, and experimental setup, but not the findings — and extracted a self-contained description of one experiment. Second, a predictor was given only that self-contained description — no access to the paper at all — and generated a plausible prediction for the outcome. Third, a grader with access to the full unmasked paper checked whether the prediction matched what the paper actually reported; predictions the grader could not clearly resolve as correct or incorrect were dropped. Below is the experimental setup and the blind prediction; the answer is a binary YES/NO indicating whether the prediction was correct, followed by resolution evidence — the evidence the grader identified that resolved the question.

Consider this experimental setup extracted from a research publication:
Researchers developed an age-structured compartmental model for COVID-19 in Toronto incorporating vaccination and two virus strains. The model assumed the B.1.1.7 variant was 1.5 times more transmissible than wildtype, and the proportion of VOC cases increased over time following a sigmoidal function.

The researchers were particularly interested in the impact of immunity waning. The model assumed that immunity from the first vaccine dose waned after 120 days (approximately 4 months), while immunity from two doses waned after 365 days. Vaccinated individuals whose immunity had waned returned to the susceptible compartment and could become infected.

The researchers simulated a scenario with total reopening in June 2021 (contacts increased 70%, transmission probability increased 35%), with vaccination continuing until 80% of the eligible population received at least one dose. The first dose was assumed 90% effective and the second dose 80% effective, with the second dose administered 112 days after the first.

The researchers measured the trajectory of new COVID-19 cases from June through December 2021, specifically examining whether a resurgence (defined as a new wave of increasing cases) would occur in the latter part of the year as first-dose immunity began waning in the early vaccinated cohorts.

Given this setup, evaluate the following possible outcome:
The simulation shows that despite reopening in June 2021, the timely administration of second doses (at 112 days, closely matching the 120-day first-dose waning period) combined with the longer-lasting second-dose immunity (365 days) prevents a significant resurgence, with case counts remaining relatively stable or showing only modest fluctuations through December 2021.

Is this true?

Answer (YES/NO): NO